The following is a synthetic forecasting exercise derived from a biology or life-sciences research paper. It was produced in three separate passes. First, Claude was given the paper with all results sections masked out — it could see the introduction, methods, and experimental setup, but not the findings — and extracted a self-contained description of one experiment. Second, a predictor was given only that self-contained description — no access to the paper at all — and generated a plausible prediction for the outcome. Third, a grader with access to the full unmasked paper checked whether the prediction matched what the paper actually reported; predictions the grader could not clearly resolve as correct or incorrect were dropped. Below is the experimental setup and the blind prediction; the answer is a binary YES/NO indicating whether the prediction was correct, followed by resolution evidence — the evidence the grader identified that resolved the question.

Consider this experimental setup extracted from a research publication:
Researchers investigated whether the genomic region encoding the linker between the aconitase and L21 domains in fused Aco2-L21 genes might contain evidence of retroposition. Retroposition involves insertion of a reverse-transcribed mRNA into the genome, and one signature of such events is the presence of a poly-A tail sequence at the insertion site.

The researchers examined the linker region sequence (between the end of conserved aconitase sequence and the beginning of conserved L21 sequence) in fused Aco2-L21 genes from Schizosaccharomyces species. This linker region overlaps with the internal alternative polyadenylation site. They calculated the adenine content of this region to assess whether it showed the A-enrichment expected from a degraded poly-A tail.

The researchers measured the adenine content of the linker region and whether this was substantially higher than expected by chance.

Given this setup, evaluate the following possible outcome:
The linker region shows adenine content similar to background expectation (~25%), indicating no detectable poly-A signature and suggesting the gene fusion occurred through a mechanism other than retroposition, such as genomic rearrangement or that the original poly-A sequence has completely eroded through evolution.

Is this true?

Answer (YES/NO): NO